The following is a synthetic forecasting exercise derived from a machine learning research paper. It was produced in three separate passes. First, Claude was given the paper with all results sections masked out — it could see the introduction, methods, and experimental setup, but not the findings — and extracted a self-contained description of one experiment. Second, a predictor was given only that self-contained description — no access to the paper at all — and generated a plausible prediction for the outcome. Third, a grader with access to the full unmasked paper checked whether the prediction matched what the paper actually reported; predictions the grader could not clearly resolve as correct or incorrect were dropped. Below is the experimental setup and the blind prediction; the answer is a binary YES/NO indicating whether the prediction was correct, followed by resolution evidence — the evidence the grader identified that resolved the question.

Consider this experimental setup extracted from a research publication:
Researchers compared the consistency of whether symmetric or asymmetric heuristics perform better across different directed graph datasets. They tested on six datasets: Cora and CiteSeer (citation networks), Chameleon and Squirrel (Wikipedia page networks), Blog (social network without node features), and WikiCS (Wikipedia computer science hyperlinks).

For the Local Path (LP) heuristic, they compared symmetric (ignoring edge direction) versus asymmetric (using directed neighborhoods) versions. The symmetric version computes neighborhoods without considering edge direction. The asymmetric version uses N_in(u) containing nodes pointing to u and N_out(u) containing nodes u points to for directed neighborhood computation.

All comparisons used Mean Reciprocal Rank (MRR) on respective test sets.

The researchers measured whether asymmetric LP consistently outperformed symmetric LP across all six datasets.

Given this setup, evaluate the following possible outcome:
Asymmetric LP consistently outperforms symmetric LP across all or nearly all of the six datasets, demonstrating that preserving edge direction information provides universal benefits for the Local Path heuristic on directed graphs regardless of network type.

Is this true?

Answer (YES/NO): NO